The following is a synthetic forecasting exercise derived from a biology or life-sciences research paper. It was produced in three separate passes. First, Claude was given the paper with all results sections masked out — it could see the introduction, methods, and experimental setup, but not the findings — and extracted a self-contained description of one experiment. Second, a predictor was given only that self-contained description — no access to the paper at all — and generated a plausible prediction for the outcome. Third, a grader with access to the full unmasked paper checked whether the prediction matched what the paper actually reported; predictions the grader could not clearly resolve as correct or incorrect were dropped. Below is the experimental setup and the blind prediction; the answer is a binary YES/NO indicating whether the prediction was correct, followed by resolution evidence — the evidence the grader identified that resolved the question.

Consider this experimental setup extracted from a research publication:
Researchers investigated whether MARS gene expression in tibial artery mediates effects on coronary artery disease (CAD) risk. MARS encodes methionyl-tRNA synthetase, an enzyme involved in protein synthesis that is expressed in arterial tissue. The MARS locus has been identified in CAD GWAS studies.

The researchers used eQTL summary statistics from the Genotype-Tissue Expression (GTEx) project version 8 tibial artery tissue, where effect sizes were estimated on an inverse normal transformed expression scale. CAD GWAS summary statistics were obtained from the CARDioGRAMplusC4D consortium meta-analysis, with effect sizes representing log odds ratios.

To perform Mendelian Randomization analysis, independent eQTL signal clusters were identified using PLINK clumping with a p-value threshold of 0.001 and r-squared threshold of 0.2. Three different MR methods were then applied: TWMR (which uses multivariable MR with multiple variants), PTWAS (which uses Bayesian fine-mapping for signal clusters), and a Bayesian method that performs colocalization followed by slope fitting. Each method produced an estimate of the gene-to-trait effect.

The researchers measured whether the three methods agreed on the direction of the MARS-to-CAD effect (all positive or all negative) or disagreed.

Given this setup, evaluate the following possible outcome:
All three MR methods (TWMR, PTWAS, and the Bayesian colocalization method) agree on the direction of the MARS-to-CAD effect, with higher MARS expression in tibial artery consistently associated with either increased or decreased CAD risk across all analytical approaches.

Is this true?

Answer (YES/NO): YES